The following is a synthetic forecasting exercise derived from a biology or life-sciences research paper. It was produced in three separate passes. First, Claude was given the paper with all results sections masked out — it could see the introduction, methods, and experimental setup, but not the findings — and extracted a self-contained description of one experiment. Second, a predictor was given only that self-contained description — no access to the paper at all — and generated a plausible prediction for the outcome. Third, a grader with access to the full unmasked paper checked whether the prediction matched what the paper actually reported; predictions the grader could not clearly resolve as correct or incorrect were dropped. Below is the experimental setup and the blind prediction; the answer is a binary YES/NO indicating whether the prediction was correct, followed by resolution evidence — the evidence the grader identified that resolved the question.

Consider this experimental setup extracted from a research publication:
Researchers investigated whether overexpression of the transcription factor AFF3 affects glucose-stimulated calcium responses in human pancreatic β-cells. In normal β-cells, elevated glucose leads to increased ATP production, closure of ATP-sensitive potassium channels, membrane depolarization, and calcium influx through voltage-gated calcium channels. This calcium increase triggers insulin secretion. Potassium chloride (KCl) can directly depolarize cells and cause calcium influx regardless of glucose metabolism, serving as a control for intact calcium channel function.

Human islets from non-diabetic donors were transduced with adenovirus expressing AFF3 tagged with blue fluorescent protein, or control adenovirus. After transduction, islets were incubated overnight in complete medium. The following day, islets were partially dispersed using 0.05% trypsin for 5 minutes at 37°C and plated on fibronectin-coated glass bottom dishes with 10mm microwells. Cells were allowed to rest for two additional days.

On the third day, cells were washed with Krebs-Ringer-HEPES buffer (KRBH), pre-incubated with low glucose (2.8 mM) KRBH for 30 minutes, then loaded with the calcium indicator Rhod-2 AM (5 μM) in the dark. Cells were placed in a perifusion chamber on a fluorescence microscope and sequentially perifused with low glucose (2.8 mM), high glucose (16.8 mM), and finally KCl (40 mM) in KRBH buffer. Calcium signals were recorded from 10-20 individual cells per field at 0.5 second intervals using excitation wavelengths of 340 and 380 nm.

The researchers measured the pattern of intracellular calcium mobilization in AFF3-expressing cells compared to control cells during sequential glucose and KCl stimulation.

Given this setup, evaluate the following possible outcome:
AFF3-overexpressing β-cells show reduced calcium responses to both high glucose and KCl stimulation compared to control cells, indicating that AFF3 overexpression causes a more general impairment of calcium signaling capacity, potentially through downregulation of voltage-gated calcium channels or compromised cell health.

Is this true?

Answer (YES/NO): NO